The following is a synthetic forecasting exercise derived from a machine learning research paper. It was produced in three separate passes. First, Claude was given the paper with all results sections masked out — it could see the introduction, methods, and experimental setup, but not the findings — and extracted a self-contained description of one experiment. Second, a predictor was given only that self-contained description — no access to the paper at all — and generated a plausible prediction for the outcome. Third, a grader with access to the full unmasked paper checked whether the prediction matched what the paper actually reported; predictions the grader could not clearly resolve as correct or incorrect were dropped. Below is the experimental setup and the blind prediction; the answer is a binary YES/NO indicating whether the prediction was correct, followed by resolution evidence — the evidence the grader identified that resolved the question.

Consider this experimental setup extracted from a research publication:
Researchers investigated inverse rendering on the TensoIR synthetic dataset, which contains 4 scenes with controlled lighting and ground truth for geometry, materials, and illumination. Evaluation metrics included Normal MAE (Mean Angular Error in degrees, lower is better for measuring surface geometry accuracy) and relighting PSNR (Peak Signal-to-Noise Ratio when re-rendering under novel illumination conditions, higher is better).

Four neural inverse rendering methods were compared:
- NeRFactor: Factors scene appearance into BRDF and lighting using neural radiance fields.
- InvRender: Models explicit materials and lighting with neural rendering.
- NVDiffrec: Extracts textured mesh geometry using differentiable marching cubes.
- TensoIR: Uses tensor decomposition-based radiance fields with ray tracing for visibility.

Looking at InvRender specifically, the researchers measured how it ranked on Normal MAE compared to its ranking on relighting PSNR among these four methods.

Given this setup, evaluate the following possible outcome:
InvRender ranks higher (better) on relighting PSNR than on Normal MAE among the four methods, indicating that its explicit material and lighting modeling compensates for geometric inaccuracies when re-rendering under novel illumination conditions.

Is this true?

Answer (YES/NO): NO